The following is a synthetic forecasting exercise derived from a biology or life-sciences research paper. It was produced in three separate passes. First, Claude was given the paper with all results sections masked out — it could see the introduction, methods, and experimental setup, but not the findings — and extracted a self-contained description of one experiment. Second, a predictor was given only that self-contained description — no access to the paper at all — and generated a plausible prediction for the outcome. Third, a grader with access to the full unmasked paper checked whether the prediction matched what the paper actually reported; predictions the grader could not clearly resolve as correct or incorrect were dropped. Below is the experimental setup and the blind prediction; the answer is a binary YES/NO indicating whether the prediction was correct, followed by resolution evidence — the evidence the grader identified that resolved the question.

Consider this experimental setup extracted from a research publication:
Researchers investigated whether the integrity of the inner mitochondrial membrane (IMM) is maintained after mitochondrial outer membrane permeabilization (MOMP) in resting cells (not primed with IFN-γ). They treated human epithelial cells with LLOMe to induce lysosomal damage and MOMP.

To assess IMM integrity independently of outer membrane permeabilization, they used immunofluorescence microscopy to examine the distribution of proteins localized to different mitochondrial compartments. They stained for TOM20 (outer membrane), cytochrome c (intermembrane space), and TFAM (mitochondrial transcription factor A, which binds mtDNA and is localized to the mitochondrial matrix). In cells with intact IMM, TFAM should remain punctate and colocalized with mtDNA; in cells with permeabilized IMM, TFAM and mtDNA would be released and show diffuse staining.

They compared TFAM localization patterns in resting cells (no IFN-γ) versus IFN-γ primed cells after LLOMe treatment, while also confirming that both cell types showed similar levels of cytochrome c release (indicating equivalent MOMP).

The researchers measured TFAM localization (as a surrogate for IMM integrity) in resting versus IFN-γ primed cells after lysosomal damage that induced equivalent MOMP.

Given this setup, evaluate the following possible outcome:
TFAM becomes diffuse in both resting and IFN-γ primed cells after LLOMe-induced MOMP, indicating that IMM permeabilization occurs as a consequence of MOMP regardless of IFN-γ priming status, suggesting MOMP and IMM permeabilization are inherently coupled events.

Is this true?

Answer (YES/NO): NO